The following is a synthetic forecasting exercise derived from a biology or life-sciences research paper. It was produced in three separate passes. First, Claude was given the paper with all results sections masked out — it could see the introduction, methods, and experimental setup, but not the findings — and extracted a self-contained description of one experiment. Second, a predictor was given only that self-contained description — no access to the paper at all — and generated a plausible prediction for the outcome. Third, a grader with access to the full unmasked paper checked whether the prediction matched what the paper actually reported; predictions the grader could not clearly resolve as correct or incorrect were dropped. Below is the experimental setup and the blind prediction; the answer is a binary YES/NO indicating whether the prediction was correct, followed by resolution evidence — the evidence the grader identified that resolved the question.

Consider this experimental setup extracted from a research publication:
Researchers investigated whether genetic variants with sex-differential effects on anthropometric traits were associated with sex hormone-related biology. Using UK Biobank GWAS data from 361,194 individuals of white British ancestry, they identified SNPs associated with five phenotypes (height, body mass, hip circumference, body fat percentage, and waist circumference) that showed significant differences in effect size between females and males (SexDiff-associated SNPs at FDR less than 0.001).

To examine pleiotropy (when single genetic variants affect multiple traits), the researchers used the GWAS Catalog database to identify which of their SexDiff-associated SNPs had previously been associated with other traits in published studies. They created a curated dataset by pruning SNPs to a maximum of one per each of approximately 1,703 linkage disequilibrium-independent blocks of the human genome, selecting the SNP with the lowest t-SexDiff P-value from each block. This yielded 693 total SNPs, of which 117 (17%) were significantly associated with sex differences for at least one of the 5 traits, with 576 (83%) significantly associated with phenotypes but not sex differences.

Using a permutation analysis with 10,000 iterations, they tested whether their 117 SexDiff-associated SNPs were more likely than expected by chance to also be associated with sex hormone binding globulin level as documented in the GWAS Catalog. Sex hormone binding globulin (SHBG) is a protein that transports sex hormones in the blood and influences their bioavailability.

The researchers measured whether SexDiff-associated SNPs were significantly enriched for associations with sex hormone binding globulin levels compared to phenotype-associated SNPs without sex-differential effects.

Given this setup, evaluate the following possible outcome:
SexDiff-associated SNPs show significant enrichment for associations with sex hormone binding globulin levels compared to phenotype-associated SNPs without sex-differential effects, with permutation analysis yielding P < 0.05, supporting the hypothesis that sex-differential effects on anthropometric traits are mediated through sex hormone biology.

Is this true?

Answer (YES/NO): NO